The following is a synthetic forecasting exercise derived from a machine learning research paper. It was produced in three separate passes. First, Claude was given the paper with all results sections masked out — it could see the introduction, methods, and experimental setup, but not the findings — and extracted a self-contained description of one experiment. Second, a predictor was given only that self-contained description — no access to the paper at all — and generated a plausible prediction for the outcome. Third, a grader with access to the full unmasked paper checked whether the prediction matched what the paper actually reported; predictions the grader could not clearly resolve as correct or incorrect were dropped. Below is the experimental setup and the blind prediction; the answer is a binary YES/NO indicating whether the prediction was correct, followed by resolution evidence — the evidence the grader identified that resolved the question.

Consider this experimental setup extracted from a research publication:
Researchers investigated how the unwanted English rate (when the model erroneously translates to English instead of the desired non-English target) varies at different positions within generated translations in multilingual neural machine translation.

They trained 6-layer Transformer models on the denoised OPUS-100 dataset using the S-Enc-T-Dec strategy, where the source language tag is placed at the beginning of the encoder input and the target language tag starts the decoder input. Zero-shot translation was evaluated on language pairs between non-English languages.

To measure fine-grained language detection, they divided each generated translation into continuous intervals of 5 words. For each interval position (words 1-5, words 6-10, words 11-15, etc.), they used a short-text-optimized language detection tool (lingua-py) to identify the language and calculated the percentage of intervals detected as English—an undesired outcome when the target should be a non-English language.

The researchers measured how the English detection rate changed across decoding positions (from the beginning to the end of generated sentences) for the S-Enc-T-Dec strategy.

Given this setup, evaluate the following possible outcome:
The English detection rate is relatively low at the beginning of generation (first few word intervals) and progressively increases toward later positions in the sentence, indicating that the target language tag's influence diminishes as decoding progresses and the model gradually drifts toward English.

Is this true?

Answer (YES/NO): YES